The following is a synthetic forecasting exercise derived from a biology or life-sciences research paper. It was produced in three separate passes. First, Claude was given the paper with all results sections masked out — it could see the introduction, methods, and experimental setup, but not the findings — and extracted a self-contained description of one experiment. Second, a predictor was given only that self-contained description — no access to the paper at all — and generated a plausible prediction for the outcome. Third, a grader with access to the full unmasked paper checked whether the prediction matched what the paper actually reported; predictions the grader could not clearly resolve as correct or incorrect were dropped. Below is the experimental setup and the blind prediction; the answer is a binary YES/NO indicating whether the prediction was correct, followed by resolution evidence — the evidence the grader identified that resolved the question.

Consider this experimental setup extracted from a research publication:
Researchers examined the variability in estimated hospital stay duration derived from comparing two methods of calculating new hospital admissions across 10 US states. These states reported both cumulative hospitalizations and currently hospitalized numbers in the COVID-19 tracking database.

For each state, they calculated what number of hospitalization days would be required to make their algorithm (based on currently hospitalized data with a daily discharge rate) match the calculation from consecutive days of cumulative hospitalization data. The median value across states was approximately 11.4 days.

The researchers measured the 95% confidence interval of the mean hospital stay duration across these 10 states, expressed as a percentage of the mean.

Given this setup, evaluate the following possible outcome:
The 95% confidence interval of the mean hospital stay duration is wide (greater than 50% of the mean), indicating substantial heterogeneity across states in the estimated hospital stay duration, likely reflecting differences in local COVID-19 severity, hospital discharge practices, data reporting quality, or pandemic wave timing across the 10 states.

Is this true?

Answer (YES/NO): NO